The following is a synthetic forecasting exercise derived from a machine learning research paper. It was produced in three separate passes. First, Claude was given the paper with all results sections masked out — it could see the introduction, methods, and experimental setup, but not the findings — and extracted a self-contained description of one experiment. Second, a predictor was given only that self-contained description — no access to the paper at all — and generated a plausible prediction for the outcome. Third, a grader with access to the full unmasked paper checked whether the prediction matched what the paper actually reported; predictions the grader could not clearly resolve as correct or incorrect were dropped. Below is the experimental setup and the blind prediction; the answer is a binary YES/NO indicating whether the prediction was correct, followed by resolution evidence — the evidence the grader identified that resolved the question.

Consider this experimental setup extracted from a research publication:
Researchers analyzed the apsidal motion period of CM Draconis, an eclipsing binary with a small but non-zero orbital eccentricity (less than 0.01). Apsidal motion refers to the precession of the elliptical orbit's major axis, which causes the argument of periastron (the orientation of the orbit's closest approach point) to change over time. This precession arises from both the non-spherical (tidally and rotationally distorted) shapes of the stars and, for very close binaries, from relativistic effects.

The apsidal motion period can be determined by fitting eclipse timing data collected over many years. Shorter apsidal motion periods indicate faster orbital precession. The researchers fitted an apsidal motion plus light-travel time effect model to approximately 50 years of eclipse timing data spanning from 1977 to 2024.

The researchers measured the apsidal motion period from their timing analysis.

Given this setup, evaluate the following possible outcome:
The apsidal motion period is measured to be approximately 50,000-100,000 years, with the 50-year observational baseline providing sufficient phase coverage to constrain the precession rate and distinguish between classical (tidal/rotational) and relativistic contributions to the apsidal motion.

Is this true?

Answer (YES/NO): NO